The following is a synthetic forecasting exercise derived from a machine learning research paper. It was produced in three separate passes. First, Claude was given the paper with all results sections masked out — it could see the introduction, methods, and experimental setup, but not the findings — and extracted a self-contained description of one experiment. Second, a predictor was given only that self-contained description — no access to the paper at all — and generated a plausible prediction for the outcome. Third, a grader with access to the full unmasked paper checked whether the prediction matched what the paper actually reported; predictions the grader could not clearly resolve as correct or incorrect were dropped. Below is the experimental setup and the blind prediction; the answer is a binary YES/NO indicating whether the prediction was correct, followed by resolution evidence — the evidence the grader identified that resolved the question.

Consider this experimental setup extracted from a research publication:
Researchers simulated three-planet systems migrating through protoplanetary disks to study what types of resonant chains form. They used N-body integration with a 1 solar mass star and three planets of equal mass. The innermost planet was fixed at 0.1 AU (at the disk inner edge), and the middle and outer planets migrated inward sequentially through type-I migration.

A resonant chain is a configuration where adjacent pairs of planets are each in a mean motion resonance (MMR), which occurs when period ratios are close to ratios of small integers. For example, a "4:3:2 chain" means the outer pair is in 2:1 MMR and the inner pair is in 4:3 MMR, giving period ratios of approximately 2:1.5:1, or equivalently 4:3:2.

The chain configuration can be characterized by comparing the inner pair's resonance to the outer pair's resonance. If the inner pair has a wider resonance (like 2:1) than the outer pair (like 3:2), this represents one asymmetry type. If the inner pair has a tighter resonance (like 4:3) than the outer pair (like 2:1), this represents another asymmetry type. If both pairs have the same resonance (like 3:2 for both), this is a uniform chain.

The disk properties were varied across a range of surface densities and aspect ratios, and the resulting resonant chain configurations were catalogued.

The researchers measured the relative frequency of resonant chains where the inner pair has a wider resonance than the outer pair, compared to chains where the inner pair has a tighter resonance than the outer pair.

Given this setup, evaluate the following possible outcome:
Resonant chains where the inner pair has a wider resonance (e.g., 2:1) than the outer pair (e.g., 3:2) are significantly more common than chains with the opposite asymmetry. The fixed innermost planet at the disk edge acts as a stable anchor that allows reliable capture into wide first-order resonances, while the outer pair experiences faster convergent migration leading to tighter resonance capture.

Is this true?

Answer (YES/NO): NO